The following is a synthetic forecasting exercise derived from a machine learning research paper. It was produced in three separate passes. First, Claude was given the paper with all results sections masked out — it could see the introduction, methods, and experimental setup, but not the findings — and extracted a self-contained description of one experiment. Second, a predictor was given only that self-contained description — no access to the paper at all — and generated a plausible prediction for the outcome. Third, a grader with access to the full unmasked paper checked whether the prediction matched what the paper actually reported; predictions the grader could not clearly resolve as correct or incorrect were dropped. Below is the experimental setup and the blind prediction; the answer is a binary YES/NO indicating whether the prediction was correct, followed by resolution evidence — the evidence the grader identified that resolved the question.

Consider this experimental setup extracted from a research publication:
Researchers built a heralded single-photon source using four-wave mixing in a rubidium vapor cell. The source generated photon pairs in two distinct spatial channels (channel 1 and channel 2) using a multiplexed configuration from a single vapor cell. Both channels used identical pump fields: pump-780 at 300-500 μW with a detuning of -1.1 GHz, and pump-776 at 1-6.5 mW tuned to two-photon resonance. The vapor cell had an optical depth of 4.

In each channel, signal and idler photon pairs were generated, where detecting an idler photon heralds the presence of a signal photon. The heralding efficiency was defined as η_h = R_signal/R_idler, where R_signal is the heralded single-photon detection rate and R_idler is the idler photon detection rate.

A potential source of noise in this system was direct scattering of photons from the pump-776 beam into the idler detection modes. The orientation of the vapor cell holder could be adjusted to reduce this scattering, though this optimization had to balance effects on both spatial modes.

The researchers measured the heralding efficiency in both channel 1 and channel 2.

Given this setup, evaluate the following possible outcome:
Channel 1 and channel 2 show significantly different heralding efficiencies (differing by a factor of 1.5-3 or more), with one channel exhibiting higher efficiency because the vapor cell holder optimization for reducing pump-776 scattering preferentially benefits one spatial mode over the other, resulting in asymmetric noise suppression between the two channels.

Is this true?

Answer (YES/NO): NO